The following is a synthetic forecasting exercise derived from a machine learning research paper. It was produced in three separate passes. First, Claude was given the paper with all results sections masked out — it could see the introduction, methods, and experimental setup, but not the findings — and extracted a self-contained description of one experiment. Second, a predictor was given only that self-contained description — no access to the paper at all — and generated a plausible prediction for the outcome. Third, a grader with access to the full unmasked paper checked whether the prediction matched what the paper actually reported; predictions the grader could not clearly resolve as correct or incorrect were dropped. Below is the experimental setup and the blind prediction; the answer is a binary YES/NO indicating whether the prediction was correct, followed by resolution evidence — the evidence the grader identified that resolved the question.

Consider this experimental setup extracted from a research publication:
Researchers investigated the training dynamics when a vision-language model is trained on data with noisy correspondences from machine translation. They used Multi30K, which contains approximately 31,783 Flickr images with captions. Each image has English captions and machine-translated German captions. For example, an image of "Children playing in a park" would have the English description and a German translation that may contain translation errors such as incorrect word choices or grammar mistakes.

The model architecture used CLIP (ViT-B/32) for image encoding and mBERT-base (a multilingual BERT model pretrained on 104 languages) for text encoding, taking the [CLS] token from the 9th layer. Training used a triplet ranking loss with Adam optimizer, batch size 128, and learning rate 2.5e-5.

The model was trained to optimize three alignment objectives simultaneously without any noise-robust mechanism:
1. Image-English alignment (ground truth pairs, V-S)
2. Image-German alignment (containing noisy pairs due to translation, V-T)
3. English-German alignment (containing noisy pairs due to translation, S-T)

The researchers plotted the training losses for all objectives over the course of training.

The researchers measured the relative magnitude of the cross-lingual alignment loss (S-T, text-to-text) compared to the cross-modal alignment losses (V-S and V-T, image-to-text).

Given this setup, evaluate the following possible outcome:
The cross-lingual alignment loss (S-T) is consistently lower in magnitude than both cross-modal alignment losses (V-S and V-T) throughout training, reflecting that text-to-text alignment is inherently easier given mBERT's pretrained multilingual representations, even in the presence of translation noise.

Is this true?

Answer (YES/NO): YES